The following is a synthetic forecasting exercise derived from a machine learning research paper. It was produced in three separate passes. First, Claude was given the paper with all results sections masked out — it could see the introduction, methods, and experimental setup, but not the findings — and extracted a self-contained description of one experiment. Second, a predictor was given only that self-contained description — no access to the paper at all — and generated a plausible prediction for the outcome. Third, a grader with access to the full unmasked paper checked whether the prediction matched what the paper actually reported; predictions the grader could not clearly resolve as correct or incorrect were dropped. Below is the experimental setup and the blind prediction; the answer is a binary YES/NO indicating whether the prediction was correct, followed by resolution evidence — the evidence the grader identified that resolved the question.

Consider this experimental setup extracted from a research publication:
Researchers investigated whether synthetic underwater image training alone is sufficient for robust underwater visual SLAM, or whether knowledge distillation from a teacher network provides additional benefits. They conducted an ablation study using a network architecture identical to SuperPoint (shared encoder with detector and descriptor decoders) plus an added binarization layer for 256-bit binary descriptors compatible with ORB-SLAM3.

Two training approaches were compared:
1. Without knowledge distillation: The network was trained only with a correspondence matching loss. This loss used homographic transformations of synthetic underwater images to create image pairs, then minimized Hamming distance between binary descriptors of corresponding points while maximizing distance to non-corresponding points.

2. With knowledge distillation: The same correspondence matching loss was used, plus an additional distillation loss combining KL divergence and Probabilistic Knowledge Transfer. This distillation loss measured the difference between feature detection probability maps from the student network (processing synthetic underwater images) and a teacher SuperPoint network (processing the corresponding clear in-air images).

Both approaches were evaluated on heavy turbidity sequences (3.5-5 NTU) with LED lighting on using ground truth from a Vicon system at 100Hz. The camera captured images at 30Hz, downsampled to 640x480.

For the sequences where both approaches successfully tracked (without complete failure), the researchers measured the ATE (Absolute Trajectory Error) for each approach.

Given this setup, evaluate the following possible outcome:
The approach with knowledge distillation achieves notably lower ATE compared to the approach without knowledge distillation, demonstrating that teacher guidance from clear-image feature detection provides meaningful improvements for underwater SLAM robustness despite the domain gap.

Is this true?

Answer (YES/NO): NO